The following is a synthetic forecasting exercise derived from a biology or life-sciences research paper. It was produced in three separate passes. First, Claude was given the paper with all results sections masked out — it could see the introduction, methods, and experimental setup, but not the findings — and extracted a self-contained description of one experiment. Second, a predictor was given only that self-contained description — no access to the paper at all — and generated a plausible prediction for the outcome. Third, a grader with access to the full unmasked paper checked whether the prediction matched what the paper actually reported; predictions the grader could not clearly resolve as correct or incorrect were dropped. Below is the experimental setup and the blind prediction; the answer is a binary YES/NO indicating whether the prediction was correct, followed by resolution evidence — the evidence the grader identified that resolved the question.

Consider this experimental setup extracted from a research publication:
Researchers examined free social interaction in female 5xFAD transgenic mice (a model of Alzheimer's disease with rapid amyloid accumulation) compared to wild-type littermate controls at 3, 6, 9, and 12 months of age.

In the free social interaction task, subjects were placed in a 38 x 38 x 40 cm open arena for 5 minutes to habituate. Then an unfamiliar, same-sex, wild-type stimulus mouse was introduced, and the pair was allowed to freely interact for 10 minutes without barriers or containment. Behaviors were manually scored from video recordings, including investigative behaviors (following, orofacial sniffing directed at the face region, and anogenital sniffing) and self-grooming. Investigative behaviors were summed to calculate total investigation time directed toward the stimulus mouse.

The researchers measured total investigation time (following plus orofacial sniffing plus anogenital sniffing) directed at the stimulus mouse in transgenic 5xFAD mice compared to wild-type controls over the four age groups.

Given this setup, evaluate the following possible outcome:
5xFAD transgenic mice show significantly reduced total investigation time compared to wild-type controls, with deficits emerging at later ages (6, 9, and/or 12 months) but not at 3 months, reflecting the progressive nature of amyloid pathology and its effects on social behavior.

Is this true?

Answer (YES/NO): NO